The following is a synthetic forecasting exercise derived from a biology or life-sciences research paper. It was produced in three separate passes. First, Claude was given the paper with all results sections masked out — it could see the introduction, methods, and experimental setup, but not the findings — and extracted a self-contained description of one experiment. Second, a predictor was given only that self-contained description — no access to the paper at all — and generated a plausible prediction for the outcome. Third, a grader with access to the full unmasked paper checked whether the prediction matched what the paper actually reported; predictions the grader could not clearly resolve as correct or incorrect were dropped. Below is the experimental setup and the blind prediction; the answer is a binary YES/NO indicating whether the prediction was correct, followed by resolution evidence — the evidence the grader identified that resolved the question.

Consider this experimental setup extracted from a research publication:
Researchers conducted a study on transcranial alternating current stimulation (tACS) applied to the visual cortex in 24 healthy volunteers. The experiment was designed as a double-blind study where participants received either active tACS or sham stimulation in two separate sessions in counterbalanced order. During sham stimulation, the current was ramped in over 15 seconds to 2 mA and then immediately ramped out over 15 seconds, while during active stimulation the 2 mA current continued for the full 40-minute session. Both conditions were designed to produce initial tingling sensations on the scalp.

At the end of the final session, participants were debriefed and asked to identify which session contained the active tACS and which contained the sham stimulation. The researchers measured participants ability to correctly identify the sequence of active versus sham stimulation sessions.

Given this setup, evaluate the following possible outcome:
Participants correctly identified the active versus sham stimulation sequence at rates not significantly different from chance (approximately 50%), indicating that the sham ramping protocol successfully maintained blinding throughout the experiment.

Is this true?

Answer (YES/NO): NO